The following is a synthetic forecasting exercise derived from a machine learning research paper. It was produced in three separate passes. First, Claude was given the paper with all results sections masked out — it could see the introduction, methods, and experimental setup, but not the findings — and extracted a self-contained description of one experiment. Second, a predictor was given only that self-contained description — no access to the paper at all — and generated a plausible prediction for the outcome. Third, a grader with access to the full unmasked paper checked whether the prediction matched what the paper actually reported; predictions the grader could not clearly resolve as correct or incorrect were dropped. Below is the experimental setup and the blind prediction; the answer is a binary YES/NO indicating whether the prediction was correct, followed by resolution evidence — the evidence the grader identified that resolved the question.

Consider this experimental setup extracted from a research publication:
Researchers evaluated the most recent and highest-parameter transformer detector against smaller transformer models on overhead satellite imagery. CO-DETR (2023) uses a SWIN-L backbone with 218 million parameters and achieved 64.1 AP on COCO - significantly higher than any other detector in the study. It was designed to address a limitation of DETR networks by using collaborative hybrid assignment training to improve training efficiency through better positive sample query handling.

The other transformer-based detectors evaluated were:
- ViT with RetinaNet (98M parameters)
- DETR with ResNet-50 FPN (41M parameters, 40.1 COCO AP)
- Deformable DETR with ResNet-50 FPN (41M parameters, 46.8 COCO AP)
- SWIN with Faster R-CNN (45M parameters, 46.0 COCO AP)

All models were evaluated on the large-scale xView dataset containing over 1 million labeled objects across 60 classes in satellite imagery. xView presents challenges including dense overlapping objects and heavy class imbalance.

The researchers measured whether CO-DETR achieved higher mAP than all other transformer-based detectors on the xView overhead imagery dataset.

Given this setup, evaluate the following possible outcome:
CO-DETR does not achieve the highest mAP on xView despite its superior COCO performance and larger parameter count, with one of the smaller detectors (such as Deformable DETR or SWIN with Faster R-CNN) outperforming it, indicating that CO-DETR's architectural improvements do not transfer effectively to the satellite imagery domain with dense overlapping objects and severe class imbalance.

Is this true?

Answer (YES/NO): NO